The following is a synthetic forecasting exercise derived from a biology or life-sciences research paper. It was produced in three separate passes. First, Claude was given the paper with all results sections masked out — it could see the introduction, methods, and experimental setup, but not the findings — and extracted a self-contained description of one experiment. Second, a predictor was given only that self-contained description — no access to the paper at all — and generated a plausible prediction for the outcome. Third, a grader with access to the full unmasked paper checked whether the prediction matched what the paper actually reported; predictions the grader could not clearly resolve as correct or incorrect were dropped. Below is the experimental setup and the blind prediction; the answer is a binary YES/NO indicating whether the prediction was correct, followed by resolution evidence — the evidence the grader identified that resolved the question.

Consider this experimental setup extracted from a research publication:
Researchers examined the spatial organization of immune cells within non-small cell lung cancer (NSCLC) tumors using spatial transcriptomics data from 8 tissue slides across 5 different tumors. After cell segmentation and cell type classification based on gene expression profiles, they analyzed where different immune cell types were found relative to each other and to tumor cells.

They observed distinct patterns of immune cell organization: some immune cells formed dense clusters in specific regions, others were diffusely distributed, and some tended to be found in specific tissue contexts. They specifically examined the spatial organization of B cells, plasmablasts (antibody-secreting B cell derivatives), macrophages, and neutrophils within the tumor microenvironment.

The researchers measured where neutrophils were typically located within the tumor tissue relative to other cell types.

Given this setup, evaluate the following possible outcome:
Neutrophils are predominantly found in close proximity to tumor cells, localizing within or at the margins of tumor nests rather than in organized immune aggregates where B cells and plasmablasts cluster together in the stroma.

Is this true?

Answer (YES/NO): NO